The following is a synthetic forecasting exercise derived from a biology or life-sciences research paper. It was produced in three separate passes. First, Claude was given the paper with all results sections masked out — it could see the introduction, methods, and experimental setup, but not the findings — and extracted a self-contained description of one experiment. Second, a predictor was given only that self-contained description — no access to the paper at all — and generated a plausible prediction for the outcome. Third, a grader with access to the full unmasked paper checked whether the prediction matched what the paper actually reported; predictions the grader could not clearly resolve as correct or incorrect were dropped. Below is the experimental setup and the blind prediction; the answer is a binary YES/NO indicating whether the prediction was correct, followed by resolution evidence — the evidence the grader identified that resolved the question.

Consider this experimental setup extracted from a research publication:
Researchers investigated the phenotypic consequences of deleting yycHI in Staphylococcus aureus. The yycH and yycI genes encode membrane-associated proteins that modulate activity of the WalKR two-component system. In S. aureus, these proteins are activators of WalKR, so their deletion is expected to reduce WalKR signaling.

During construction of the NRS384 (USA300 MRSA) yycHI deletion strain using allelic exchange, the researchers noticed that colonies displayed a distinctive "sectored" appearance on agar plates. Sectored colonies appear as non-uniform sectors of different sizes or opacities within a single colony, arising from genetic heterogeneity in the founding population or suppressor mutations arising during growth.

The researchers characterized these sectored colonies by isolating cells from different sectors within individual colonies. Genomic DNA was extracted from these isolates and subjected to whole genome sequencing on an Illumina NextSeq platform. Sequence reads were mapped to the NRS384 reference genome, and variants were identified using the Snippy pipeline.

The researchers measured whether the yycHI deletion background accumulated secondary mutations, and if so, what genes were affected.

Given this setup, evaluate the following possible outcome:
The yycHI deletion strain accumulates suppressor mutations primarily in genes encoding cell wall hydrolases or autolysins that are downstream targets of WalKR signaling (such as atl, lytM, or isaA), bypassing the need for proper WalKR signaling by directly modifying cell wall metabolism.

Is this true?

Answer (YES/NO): NO